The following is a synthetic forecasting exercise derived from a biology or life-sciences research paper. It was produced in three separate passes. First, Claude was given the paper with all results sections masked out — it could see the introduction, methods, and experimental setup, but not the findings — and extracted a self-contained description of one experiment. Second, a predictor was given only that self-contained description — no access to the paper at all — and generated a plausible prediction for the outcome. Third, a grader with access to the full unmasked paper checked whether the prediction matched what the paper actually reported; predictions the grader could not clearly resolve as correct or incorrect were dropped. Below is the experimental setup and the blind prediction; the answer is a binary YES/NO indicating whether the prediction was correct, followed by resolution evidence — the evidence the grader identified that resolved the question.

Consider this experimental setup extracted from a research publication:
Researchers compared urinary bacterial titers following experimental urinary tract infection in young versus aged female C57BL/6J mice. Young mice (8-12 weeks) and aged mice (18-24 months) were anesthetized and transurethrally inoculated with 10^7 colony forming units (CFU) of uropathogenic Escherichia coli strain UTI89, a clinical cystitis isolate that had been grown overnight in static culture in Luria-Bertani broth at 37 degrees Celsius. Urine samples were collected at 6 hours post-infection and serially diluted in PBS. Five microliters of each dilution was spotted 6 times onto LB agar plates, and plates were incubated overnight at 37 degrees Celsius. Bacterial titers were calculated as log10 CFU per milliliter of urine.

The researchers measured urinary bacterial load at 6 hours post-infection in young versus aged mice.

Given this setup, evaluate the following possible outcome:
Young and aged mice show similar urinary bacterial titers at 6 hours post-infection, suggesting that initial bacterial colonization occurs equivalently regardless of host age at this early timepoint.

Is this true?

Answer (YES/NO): YES